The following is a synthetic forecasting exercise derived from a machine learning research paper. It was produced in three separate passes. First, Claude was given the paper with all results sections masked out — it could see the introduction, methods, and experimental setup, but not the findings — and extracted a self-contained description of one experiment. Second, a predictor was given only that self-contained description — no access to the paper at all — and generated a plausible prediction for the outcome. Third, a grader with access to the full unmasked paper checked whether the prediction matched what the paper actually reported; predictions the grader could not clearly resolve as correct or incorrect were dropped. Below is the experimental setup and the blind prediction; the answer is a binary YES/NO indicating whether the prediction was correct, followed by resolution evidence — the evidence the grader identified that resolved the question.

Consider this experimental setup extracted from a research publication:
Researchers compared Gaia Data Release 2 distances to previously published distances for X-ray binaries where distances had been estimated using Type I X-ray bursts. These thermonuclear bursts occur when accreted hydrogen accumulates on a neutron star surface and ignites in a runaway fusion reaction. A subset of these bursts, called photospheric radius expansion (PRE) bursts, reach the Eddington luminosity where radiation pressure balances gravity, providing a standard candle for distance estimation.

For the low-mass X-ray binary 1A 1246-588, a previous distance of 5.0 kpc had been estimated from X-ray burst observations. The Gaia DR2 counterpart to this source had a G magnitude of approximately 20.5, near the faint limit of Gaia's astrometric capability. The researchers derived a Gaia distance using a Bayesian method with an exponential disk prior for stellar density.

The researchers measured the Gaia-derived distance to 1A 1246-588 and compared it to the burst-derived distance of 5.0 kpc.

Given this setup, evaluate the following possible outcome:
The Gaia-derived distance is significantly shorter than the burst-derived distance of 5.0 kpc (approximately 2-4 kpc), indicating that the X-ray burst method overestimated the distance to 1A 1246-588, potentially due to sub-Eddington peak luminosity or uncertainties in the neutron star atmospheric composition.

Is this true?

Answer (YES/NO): YES